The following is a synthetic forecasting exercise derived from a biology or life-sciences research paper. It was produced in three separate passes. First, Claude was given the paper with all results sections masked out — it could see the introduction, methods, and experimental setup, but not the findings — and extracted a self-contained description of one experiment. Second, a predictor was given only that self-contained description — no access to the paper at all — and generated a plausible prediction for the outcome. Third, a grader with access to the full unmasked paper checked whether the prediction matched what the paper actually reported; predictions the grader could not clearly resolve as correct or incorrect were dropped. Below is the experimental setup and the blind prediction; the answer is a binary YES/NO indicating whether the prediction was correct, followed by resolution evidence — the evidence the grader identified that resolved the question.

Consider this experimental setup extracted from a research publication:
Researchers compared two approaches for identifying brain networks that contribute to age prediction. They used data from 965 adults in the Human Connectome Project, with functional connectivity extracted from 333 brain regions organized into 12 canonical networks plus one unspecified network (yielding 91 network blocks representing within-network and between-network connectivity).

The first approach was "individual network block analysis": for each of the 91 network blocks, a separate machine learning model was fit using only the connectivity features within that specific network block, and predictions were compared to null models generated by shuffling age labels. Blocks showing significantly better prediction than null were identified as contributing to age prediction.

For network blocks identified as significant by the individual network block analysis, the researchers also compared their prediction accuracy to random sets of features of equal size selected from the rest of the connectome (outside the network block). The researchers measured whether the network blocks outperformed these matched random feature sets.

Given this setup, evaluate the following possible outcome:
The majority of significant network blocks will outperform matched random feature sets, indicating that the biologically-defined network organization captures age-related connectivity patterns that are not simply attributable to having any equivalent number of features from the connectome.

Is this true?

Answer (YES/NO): NO